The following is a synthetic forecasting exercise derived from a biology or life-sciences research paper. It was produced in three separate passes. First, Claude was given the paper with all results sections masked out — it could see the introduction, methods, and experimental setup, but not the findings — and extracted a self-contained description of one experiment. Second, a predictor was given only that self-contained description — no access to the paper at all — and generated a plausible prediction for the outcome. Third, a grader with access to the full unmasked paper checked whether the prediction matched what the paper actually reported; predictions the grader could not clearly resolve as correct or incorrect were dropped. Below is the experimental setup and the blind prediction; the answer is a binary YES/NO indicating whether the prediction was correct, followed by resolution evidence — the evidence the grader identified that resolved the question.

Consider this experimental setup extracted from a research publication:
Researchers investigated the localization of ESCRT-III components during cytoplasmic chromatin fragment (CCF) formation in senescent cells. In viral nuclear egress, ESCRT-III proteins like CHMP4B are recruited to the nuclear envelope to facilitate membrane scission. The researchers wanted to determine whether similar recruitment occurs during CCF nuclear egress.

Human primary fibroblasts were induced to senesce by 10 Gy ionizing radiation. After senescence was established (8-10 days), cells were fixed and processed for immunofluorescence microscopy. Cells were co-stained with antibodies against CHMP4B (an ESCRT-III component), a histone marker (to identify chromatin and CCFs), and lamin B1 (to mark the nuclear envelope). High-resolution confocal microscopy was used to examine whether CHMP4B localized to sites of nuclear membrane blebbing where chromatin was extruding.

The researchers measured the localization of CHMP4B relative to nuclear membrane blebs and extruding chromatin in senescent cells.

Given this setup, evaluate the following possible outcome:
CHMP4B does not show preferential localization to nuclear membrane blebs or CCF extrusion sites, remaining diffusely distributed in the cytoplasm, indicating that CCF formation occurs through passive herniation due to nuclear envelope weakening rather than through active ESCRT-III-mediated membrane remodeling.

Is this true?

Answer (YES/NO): NO